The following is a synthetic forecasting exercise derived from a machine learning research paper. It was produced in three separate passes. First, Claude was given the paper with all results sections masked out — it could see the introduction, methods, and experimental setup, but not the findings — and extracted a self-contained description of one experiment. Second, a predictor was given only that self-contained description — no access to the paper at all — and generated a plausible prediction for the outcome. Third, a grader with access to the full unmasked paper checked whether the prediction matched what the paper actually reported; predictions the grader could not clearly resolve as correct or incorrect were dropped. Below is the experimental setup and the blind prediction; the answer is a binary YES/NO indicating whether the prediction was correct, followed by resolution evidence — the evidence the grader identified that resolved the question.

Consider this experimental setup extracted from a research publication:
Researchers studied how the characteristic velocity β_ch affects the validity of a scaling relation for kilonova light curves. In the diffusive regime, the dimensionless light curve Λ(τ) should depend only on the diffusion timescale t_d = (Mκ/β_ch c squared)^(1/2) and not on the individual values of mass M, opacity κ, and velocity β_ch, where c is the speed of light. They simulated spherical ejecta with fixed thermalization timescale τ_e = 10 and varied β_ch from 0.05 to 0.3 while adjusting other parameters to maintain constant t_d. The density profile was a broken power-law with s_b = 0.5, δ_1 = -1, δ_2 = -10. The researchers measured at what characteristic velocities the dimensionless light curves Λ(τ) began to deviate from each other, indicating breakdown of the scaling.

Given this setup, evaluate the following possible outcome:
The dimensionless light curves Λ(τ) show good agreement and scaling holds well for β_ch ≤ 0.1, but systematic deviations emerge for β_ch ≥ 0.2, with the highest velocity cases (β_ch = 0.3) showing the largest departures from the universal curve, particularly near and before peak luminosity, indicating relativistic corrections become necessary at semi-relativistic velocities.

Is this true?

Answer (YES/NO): YES